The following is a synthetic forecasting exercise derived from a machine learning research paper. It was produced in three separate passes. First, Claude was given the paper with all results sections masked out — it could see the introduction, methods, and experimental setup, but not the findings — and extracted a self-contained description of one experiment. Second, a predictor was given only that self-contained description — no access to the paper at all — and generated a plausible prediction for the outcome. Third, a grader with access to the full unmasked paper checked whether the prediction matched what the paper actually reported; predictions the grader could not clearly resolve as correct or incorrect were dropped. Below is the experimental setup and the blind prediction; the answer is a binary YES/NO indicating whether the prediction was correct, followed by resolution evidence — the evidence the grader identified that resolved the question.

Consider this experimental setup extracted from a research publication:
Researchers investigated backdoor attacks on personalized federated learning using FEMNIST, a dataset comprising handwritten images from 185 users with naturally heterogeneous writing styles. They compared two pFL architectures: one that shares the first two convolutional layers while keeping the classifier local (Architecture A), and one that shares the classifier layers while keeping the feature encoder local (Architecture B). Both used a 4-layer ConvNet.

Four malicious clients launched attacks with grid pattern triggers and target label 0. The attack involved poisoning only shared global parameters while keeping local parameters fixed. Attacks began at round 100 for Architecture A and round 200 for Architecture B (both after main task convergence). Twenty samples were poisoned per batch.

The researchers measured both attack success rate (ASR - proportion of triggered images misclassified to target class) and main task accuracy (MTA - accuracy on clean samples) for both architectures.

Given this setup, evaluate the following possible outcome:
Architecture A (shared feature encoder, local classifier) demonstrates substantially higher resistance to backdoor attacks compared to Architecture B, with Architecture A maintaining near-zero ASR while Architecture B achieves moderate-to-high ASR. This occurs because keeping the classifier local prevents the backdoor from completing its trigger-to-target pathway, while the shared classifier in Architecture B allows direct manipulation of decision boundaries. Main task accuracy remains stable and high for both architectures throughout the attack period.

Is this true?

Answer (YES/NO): NO